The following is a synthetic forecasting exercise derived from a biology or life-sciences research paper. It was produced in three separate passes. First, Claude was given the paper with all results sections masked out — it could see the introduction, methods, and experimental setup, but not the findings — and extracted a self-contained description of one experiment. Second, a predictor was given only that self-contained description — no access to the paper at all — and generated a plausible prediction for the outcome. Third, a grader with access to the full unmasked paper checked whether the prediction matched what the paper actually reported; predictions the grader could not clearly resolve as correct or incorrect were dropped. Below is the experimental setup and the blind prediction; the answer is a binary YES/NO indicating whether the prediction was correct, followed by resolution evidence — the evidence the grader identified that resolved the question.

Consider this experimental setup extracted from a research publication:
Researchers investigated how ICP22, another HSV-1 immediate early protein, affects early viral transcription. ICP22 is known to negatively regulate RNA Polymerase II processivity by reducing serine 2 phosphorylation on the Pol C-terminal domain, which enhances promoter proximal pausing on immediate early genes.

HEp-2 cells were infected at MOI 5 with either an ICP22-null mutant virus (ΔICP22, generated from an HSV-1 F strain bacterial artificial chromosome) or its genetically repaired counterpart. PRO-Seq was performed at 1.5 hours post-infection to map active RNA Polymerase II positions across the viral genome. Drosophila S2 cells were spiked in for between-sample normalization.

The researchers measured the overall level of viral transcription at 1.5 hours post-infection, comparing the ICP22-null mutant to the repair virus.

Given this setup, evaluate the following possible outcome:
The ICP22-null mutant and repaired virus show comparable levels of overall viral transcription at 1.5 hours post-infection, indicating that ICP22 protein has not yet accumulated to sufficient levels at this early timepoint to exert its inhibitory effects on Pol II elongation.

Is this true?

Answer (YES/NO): NO